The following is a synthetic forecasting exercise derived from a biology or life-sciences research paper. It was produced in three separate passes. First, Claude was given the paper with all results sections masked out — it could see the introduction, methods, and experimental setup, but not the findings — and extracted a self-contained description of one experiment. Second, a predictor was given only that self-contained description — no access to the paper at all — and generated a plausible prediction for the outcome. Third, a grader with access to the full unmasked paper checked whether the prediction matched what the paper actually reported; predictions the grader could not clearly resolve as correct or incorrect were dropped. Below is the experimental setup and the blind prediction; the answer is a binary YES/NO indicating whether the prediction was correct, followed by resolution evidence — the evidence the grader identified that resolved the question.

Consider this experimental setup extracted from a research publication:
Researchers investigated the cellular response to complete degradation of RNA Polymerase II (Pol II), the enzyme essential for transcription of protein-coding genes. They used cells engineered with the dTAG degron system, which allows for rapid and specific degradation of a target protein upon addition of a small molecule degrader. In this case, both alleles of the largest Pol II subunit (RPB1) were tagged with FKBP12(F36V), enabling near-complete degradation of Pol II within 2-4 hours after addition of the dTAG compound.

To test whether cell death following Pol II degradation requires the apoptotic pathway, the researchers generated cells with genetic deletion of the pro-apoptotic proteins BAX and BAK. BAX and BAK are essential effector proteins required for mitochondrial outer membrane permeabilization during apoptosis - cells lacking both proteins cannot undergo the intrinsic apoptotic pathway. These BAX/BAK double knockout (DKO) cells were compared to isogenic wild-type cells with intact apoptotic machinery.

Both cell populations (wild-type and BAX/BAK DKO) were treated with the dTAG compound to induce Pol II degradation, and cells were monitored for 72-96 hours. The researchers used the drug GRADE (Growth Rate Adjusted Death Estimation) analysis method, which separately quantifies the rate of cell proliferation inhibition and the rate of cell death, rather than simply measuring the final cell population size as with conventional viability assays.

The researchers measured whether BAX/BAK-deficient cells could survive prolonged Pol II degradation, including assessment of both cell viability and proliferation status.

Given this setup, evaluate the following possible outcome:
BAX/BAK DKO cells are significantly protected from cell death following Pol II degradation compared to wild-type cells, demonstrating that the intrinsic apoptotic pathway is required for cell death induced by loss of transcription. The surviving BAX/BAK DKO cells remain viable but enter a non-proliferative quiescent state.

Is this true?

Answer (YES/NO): YES